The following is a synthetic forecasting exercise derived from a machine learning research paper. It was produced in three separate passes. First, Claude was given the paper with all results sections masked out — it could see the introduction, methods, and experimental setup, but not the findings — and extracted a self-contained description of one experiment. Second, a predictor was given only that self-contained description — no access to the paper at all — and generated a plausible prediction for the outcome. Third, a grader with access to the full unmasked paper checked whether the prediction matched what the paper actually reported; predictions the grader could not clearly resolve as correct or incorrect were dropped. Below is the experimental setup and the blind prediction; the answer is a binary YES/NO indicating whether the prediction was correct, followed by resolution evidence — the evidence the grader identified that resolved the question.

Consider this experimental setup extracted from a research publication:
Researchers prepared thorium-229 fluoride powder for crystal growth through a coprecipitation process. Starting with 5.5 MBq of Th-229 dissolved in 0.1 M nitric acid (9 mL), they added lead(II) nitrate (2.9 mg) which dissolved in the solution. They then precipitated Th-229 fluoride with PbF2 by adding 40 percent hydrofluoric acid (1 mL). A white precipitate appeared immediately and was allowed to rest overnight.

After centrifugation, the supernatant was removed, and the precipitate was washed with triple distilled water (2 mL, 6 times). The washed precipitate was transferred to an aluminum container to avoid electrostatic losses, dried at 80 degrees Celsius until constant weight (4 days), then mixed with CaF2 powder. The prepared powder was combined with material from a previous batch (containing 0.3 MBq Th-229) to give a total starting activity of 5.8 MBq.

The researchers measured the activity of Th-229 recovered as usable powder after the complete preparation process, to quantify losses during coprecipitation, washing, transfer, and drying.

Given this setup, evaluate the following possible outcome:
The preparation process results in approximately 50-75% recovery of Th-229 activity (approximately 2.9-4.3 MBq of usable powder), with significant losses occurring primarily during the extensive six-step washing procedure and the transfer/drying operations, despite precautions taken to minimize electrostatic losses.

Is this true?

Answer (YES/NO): NO